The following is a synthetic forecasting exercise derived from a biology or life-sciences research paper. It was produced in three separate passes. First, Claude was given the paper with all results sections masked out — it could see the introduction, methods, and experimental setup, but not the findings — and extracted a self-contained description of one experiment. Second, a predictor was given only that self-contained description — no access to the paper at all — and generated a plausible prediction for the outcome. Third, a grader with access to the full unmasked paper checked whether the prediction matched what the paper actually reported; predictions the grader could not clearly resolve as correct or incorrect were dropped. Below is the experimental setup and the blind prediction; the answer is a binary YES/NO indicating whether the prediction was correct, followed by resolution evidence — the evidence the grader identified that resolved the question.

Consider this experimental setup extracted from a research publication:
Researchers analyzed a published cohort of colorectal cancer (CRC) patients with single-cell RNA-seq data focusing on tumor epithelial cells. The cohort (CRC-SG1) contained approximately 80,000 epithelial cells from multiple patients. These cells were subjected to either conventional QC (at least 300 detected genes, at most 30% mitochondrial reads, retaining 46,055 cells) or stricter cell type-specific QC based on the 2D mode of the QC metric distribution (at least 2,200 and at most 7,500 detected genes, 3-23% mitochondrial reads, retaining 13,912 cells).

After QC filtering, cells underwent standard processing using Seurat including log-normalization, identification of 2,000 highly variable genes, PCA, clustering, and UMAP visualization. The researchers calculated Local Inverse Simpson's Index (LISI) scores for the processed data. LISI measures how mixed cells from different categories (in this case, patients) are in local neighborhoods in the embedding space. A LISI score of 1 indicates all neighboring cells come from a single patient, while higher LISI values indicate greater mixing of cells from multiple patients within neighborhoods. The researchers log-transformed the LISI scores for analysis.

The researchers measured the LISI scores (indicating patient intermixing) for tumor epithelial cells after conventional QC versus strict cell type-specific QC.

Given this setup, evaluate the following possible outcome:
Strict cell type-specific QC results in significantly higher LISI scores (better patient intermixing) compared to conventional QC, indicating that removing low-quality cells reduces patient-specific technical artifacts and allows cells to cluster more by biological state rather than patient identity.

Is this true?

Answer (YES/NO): NO